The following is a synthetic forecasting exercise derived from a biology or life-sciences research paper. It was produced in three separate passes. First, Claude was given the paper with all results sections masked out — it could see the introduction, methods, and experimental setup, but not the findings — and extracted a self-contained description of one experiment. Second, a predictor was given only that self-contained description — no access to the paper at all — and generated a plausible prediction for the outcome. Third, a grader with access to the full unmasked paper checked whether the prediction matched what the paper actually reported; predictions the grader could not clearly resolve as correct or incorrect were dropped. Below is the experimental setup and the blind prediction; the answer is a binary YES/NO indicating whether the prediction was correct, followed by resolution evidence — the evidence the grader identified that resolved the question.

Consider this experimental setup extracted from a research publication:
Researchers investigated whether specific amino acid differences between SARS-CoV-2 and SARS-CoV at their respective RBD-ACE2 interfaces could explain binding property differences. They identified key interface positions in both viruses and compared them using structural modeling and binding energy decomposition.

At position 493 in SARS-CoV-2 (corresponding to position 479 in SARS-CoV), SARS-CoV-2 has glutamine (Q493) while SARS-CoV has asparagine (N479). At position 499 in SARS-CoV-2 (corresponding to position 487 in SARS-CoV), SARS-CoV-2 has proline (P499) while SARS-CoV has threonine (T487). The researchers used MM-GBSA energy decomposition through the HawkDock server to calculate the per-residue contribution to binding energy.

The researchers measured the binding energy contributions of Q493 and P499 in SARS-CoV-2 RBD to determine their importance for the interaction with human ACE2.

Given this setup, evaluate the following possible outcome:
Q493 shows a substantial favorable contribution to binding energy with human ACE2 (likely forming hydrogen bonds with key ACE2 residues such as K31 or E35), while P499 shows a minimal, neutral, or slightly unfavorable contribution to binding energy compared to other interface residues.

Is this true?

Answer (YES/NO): YES